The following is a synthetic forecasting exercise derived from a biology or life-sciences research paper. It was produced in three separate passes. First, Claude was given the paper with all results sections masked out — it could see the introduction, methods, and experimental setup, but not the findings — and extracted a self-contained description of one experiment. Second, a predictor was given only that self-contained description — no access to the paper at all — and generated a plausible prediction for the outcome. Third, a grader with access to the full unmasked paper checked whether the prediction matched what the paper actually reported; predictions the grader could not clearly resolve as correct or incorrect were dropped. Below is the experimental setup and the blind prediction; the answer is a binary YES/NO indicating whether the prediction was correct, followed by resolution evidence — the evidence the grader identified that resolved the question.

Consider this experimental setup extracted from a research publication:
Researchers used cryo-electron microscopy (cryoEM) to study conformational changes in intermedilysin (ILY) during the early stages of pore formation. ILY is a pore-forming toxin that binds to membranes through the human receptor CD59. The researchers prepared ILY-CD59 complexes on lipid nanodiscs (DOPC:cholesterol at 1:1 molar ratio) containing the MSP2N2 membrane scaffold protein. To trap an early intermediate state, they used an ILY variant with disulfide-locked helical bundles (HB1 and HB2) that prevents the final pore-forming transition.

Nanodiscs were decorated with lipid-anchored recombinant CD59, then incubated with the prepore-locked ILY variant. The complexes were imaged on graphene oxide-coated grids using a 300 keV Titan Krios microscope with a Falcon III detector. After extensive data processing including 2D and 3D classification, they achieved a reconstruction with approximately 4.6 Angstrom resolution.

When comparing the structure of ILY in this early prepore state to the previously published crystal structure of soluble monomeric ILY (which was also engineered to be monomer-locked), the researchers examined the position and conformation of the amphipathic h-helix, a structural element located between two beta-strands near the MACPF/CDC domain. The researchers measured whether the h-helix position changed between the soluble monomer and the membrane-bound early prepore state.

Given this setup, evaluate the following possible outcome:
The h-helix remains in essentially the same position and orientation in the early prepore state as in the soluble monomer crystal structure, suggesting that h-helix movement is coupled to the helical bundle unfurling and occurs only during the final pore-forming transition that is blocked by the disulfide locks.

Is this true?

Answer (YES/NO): NO